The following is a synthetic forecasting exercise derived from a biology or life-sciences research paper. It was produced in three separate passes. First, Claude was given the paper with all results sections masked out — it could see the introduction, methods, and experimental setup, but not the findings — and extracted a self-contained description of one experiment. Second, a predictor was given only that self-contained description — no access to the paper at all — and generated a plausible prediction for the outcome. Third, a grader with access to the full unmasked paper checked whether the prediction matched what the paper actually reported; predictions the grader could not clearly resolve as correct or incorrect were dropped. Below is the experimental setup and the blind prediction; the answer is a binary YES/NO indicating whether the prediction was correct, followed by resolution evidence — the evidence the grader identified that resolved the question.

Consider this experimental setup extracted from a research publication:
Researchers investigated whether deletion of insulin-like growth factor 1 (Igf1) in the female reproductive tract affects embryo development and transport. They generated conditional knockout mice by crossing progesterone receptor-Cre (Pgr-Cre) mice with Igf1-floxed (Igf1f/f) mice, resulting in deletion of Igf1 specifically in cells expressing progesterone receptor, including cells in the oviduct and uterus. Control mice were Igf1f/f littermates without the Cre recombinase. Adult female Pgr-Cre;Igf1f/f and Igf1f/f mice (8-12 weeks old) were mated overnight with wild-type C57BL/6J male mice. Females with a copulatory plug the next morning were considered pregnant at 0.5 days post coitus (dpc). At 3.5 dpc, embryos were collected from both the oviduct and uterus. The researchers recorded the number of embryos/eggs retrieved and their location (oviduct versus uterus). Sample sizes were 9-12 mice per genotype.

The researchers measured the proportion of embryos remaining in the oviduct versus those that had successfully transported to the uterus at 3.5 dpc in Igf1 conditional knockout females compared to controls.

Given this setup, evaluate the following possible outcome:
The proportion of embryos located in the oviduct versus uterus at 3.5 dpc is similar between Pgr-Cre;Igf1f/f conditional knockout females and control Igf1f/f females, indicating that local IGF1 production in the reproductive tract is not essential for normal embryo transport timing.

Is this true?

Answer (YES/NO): NO